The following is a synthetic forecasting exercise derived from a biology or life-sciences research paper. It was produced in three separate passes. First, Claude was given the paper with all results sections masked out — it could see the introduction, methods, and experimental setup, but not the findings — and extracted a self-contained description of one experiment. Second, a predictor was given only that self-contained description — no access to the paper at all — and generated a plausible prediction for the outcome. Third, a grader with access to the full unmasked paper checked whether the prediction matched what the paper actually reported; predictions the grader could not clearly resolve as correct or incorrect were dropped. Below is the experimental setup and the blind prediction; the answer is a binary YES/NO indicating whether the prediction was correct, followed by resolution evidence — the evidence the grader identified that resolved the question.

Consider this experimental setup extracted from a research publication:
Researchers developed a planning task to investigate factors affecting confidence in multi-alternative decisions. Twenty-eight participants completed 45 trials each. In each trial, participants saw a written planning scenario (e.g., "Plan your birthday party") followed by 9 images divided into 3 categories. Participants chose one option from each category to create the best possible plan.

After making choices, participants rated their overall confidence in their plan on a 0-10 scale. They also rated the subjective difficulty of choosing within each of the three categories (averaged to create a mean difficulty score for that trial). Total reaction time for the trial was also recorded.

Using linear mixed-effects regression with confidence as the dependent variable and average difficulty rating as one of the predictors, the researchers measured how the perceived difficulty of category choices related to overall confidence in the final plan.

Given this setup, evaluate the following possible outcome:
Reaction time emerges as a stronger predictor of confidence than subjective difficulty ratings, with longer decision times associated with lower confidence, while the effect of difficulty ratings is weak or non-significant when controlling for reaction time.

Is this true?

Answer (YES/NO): NO